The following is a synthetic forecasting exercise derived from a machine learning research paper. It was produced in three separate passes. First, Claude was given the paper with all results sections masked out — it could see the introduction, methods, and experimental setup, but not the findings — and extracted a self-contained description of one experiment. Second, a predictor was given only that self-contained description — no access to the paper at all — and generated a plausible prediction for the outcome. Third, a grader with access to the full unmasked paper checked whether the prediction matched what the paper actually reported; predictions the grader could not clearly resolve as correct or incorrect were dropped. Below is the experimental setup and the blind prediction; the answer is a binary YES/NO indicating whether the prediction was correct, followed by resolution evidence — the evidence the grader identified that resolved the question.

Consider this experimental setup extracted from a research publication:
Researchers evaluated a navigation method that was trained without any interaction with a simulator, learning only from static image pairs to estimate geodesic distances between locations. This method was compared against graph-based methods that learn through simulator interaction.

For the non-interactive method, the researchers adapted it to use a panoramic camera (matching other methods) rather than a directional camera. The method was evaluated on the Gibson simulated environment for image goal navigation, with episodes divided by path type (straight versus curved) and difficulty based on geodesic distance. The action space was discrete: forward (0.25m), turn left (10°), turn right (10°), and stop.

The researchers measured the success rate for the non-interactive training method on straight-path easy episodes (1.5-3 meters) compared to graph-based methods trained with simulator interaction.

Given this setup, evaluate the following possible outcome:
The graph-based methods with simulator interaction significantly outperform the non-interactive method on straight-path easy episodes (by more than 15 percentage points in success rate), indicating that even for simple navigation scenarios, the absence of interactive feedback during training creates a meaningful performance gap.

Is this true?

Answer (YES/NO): NO